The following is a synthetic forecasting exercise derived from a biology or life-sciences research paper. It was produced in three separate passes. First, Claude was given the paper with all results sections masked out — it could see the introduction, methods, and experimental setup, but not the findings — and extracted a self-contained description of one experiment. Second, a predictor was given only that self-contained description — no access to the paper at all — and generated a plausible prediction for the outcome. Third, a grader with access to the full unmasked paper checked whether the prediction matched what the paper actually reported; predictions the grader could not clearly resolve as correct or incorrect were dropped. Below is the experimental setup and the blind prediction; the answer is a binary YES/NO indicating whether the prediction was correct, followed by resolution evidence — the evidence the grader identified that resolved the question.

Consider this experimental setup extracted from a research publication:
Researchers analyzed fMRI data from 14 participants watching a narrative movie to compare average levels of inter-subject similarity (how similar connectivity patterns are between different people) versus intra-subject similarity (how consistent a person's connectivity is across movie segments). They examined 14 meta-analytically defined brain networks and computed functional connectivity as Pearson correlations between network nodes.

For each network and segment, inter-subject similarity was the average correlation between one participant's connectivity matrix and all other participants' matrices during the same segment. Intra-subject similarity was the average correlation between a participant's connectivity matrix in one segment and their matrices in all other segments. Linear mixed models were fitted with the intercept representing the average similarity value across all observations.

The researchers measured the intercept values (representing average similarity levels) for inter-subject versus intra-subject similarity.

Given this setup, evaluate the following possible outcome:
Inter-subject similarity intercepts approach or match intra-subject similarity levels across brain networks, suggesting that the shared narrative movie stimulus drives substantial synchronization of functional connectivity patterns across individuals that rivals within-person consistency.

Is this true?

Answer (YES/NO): NO